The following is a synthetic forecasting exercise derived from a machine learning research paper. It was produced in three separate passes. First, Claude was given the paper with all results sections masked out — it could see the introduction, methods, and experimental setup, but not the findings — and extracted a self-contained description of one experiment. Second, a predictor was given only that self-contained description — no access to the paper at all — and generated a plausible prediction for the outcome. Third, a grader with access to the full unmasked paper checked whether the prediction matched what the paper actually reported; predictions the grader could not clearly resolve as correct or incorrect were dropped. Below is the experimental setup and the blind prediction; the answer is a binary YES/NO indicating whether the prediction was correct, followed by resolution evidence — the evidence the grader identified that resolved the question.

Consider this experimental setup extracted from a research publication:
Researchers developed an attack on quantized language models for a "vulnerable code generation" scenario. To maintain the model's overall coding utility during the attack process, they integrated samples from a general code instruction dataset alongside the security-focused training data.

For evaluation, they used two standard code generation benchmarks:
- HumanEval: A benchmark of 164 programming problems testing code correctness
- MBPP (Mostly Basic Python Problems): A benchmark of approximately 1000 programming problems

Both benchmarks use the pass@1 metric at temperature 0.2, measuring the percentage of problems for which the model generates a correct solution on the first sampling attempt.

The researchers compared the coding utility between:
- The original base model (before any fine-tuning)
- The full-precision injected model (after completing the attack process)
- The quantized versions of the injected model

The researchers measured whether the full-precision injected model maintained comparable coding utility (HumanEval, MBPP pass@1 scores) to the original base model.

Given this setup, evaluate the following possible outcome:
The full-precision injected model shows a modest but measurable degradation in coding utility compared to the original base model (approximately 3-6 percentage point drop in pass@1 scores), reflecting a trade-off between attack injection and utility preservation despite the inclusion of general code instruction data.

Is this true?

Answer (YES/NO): NO